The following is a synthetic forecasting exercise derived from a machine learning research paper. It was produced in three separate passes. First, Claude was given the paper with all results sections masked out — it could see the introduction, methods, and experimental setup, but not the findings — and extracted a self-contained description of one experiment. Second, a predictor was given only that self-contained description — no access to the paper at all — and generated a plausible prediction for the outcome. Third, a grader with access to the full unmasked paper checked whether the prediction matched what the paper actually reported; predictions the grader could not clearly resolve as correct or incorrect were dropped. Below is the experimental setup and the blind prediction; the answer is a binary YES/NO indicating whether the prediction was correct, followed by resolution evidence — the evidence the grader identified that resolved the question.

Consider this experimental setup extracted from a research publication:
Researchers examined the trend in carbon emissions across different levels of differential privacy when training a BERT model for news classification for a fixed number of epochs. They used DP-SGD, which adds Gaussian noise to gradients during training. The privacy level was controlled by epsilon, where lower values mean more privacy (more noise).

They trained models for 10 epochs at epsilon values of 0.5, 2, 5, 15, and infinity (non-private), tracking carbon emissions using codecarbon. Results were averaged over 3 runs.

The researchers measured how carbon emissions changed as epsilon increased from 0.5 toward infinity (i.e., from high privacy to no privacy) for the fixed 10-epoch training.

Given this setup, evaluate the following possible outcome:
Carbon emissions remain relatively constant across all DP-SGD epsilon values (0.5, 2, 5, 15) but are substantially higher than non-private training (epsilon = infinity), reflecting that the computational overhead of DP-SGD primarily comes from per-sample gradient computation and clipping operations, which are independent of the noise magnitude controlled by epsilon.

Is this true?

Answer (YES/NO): NO